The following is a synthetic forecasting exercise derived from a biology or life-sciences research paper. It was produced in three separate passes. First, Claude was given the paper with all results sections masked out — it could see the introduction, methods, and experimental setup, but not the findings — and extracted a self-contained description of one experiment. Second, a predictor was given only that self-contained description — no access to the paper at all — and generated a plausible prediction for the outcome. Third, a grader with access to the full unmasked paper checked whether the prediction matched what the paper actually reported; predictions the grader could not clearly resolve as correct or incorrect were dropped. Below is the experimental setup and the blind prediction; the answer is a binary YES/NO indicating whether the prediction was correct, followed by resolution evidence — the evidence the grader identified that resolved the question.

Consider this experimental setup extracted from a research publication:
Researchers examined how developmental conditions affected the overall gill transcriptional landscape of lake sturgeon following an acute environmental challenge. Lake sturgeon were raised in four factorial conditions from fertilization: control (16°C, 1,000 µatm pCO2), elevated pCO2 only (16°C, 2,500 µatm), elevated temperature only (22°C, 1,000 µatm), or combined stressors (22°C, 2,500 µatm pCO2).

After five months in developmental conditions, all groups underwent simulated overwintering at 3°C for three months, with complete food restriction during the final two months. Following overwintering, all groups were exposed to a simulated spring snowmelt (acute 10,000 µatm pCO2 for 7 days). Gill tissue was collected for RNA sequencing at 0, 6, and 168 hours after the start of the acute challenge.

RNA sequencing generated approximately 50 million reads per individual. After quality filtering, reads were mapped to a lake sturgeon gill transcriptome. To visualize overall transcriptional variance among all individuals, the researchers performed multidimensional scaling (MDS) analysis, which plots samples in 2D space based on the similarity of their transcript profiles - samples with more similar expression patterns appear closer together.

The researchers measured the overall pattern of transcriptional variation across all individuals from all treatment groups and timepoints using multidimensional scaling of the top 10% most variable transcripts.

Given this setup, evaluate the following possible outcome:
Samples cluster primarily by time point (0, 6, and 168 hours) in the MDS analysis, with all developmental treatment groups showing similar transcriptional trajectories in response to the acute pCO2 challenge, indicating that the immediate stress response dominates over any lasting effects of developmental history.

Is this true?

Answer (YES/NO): NO